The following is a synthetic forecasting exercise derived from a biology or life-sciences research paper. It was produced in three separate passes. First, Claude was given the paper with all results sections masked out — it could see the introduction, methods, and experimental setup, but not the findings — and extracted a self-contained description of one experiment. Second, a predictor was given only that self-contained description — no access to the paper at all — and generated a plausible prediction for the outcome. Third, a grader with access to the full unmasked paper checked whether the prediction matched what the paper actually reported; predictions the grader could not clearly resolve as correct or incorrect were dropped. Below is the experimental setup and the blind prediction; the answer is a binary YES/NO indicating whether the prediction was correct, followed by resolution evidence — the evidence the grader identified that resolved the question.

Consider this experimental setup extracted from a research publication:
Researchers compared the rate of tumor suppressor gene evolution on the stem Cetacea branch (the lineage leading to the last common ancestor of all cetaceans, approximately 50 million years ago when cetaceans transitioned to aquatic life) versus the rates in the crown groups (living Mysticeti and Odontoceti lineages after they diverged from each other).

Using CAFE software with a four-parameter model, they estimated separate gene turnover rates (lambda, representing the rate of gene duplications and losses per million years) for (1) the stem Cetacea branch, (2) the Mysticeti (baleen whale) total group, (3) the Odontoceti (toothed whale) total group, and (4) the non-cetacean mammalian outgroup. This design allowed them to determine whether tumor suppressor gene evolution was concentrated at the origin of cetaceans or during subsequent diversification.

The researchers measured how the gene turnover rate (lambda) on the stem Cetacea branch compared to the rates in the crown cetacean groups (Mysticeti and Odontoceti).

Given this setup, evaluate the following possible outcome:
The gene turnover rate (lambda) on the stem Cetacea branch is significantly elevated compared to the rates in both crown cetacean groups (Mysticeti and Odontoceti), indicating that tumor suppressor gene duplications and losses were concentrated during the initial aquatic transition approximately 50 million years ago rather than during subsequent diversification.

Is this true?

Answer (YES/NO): NO